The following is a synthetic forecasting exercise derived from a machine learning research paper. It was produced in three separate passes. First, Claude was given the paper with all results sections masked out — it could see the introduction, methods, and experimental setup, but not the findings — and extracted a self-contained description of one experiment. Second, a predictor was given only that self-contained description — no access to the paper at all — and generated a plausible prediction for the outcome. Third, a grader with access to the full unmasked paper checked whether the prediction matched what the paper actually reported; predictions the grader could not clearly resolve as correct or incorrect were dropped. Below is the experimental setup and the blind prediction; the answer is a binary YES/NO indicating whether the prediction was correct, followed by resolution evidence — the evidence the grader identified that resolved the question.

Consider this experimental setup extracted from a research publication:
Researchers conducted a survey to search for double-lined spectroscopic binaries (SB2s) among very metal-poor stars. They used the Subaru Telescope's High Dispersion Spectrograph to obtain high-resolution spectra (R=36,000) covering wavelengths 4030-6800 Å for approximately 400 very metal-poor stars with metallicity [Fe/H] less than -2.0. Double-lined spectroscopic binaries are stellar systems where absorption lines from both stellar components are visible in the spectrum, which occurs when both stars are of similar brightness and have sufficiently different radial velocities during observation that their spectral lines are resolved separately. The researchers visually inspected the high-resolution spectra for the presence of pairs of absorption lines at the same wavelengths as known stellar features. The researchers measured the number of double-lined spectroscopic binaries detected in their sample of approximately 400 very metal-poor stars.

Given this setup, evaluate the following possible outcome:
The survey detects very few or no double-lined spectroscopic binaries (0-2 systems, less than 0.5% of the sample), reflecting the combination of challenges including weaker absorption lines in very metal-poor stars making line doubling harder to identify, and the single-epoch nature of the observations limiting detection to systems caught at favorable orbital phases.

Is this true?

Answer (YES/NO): NO